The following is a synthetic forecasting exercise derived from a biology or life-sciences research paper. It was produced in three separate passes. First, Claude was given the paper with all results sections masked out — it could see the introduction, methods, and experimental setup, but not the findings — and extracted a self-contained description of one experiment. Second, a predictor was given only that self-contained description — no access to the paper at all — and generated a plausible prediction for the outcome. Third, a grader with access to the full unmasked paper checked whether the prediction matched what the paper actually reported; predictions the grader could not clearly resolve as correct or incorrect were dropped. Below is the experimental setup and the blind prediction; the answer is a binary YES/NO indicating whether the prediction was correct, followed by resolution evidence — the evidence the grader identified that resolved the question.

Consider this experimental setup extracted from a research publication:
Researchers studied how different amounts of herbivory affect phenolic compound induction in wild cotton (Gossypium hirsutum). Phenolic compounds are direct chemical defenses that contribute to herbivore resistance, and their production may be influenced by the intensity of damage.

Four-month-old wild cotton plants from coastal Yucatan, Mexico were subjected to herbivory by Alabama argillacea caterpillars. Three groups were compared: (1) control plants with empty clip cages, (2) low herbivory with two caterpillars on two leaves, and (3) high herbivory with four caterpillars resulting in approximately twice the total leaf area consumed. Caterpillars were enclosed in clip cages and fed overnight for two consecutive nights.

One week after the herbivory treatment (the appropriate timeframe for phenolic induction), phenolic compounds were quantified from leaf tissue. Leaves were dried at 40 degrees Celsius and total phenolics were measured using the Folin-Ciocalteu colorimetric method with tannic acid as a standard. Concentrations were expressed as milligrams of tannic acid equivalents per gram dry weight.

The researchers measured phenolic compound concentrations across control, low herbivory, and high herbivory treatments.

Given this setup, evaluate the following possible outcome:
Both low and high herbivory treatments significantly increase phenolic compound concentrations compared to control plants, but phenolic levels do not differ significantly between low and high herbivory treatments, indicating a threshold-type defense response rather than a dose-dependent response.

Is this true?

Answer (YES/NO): NO